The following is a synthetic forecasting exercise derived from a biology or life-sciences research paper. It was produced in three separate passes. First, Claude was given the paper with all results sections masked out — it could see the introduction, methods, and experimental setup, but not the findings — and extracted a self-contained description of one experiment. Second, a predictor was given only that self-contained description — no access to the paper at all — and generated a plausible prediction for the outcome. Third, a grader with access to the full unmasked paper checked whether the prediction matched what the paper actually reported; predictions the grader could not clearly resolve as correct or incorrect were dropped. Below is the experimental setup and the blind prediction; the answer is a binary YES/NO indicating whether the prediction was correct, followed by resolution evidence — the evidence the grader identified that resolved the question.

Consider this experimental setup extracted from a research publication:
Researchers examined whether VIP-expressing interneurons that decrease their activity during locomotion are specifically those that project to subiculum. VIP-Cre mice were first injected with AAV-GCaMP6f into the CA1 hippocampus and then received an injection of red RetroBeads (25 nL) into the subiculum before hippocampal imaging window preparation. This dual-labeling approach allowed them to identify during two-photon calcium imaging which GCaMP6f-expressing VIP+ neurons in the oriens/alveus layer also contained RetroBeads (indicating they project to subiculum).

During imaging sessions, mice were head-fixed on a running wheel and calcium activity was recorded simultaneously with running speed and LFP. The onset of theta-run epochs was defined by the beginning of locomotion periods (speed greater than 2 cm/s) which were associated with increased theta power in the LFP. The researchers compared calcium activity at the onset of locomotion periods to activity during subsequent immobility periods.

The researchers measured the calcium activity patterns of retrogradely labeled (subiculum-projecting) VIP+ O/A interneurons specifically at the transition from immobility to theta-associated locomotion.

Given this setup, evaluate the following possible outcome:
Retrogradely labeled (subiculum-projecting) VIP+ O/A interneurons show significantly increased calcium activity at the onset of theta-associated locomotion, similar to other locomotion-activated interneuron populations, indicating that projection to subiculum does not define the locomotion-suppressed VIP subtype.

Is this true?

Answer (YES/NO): NO